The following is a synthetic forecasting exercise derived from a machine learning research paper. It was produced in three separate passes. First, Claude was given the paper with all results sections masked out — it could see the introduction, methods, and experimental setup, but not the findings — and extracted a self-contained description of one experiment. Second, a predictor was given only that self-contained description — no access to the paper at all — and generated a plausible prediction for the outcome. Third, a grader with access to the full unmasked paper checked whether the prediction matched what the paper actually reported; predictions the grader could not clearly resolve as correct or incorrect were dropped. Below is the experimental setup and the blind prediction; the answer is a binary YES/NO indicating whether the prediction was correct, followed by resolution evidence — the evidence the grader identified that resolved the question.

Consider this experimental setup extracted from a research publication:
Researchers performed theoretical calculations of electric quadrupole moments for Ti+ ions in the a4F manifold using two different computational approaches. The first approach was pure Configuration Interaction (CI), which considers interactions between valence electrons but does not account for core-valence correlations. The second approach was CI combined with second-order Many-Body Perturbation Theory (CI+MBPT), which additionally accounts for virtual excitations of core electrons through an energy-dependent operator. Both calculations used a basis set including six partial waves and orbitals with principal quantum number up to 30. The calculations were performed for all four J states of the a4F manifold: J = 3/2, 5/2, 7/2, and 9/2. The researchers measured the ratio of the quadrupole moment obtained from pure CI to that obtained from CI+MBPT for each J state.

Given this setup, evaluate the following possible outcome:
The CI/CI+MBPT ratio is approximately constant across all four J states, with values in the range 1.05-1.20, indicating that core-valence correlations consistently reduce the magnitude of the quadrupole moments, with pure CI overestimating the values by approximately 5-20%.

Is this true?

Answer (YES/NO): NO